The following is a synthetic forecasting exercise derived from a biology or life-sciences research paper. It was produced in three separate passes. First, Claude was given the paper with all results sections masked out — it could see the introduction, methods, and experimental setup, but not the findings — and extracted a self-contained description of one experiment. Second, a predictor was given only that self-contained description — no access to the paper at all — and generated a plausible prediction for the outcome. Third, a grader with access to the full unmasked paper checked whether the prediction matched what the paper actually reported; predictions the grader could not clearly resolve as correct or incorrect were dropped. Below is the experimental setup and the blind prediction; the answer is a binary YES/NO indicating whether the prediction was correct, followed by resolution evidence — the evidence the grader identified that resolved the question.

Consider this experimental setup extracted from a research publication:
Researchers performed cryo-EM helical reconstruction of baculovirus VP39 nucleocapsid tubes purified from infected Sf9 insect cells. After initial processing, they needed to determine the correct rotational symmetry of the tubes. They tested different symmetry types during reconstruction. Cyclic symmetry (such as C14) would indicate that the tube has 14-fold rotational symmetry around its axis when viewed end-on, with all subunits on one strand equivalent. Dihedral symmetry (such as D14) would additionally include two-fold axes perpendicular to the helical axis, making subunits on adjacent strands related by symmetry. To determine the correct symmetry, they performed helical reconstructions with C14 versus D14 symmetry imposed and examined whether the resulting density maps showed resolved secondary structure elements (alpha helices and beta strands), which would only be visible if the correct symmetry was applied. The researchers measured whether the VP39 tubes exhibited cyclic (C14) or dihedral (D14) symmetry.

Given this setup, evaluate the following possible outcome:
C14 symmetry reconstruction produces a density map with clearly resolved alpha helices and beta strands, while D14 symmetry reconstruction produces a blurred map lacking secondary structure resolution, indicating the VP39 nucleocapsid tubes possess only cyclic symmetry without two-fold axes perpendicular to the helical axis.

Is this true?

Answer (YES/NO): NO